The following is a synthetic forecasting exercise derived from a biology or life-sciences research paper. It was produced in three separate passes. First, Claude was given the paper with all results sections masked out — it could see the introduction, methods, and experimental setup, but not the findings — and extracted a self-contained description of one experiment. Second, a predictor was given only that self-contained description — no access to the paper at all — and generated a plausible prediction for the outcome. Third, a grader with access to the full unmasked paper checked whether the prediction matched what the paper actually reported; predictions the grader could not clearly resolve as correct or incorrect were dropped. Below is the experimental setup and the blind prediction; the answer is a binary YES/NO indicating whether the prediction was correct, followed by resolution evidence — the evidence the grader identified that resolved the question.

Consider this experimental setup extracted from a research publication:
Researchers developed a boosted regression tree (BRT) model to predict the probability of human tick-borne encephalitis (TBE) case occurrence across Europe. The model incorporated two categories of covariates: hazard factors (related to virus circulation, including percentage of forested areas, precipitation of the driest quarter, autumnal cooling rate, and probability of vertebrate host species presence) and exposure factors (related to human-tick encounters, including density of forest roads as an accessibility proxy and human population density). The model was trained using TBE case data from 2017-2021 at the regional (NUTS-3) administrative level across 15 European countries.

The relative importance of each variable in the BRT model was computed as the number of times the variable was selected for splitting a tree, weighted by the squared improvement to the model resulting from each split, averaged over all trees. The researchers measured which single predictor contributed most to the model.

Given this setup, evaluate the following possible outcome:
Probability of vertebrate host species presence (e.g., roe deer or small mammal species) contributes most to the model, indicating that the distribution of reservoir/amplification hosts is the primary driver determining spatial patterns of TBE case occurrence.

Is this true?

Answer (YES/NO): YES